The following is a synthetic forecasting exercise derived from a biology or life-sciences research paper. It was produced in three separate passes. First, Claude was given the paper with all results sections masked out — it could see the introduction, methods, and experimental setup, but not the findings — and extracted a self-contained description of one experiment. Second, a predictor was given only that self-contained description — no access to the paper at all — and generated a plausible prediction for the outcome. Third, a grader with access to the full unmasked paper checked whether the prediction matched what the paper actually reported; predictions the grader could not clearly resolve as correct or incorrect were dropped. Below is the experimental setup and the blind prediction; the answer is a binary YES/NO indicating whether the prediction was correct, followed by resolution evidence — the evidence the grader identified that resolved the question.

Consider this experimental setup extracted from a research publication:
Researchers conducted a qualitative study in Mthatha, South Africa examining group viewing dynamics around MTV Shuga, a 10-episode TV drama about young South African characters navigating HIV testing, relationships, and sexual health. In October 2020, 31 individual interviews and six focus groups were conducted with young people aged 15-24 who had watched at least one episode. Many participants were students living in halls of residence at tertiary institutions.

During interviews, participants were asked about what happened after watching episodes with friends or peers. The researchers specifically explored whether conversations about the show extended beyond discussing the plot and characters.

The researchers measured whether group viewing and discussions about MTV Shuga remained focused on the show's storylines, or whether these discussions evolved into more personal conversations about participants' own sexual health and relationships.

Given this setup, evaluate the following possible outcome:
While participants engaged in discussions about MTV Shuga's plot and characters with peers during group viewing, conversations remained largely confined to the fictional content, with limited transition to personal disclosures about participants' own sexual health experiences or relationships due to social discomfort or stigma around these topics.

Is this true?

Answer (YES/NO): NO